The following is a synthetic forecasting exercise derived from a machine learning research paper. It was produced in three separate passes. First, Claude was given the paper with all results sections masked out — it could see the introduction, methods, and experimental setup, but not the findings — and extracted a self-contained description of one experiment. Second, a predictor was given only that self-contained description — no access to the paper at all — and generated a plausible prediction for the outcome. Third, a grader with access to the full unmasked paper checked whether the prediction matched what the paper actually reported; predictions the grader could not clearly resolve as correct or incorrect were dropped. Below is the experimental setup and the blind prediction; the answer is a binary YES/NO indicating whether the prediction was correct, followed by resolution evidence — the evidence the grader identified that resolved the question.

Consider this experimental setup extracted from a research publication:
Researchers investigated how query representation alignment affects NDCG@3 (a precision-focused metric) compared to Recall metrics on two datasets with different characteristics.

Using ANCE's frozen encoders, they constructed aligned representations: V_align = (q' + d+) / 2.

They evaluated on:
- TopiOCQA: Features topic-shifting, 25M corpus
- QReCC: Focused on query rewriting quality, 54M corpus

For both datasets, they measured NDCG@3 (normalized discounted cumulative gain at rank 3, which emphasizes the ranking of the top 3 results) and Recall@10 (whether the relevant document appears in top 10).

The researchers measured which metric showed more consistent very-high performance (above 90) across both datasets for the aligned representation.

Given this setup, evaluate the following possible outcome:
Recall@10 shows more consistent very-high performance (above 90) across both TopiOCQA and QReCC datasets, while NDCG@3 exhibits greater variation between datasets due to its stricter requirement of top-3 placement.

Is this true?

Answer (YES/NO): YES